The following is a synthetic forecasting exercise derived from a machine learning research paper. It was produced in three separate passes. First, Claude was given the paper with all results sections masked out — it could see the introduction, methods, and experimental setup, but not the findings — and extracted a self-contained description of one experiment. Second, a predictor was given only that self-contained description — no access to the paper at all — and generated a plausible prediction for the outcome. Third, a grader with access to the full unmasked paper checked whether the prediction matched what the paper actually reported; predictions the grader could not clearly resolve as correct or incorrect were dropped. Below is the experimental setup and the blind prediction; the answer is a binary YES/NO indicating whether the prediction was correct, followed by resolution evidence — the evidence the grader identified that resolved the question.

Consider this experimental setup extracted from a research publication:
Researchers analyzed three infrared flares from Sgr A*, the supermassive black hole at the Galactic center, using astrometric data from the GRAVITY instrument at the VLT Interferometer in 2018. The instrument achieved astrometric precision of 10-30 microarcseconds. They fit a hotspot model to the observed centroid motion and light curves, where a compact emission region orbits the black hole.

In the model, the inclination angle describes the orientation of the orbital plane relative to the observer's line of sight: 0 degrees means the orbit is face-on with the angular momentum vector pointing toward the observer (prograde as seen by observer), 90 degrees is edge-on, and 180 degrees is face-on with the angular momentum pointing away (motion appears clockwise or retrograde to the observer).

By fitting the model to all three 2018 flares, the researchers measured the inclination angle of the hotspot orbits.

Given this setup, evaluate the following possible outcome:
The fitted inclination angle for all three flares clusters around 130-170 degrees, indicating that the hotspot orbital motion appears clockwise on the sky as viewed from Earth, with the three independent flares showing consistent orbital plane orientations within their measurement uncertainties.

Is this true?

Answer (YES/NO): YES